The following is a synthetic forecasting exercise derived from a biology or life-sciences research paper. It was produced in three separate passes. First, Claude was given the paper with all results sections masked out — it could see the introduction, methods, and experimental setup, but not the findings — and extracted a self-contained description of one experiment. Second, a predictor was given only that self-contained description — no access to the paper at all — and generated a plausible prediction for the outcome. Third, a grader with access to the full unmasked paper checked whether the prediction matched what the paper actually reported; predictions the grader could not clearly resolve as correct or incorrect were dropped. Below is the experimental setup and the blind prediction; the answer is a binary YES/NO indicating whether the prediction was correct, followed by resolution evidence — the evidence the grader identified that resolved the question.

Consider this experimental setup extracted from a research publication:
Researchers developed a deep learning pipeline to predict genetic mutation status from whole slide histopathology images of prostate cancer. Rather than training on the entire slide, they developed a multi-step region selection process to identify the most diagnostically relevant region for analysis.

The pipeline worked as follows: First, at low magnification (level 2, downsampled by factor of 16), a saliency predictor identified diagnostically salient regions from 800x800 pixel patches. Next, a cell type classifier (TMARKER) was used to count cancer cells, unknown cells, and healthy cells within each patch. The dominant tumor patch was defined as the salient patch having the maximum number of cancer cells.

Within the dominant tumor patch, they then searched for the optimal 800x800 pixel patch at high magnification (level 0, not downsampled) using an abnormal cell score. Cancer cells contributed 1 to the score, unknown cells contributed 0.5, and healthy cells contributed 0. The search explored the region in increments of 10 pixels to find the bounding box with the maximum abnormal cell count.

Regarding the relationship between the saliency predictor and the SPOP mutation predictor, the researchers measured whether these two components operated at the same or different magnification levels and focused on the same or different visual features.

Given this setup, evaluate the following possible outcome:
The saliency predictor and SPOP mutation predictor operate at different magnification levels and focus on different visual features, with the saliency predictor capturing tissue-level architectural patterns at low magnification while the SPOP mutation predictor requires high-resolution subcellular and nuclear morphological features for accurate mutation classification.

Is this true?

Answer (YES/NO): NO